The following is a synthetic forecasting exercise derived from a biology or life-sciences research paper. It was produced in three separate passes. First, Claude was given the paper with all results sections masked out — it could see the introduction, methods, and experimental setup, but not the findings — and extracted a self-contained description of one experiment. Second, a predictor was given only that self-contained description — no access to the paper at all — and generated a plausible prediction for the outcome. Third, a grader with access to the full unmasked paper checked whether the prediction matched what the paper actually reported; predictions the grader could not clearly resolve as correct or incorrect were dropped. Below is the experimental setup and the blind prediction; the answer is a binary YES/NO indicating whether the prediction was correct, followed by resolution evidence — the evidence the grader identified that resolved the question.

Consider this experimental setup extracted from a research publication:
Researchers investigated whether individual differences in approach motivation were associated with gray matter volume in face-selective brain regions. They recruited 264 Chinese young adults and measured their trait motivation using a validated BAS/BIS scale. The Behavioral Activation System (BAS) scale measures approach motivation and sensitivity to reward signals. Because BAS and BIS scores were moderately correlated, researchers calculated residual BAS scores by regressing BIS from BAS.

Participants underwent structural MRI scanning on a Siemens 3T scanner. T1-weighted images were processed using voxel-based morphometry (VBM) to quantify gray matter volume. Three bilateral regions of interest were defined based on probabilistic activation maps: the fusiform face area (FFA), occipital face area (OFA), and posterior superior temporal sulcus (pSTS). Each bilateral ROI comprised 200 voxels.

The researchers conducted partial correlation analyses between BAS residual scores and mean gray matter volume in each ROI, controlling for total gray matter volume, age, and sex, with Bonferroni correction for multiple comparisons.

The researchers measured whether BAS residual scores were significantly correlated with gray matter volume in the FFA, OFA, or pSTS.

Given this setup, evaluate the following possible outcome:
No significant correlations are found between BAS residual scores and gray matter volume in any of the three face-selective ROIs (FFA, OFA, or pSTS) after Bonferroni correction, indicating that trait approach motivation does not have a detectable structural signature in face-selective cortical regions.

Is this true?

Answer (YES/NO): YES